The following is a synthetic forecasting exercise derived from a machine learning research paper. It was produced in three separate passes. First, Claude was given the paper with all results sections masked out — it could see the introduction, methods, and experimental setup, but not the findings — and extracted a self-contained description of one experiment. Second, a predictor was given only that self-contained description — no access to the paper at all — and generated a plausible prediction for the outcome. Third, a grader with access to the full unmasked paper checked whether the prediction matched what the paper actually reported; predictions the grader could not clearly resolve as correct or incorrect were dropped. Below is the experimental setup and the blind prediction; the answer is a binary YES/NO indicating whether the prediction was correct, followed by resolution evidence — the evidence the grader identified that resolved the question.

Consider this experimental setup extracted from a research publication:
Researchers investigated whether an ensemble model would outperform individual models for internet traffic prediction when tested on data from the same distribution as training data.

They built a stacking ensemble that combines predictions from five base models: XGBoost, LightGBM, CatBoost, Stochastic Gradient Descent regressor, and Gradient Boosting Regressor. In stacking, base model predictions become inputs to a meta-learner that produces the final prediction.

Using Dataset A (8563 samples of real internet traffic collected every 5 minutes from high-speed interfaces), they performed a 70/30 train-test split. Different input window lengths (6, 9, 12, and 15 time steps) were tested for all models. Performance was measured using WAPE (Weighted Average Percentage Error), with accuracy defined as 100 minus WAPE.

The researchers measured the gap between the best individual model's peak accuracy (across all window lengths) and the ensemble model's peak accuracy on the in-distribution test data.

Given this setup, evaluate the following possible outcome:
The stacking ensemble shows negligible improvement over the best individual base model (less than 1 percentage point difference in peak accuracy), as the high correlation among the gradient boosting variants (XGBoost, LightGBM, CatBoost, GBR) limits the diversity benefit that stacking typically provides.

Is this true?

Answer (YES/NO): YES